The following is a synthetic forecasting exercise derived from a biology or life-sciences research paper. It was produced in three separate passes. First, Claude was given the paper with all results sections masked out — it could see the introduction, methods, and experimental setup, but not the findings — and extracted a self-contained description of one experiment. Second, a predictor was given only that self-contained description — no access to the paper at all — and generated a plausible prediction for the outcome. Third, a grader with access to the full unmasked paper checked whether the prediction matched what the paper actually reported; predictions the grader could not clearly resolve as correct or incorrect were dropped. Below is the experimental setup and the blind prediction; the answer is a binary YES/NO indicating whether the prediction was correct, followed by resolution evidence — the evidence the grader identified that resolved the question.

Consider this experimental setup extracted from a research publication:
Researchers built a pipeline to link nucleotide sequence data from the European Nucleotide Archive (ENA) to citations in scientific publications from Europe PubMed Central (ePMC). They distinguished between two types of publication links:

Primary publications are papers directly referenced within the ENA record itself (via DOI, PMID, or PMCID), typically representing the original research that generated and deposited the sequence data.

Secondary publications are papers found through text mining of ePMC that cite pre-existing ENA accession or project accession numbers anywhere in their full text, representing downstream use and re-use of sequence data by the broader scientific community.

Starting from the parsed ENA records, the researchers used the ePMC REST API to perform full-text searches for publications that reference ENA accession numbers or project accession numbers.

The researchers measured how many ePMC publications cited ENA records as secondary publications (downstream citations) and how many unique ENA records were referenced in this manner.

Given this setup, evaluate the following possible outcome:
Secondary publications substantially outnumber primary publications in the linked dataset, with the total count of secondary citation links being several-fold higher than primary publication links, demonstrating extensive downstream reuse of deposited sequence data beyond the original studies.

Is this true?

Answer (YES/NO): NO